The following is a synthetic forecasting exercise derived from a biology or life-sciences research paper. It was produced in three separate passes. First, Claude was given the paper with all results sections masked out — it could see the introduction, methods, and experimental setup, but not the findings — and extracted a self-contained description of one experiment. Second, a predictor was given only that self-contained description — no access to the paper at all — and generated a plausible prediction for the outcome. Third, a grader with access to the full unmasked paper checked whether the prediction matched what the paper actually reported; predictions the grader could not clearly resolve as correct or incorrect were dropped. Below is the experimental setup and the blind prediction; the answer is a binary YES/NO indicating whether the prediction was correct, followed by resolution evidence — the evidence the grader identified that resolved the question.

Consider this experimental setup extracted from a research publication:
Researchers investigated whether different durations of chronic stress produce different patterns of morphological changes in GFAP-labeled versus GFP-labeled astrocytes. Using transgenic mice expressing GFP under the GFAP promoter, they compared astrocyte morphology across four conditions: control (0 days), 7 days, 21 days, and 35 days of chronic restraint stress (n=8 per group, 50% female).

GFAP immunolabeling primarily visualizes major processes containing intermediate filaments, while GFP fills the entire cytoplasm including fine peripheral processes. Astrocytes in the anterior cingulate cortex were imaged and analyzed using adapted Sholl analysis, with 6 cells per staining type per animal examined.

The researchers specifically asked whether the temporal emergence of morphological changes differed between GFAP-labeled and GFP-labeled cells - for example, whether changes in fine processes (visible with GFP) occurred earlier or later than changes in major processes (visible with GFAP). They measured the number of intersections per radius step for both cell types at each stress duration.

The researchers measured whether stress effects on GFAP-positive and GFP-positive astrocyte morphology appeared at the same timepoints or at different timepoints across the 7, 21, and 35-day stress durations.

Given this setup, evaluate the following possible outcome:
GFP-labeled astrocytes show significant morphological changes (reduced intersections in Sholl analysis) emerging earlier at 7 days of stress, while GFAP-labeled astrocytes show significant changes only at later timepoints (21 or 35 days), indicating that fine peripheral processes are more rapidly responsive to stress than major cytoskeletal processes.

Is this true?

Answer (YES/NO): YES